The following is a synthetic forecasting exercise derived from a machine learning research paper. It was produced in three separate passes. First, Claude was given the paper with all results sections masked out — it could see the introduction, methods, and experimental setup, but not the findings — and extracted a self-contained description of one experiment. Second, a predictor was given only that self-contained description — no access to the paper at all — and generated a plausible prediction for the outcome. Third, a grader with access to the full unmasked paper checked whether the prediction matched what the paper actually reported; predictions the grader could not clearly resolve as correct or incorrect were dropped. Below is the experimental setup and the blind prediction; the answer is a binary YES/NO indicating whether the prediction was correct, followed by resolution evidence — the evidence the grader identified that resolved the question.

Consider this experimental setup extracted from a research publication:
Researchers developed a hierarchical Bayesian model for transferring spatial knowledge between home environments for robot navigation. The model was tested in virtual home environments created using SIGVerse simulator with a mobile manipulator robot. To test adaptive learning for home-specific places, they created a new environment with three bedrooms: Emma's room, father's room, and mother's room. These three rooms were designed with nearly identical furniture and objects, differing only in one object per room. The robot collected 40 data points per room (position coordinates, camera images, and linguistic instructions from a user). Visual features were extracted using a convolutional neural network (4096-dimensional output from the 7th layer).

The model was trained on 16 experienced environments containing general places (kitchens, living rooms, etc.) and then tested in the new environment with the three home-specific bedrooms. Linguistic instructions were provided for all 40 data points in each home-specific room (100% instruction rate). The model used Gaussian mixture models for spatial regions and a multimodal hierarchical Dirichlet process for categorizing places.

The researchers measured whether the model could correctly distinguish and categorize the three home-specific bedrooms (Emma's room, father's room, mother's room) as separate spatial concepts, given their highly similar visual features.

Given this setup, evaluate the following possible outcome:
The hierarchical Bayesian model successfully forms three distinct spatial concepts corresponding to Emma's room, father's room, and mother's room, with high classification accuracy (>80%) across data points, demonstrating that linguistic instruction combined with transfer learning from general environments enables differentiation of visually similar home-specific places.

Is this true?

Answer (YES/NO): NO